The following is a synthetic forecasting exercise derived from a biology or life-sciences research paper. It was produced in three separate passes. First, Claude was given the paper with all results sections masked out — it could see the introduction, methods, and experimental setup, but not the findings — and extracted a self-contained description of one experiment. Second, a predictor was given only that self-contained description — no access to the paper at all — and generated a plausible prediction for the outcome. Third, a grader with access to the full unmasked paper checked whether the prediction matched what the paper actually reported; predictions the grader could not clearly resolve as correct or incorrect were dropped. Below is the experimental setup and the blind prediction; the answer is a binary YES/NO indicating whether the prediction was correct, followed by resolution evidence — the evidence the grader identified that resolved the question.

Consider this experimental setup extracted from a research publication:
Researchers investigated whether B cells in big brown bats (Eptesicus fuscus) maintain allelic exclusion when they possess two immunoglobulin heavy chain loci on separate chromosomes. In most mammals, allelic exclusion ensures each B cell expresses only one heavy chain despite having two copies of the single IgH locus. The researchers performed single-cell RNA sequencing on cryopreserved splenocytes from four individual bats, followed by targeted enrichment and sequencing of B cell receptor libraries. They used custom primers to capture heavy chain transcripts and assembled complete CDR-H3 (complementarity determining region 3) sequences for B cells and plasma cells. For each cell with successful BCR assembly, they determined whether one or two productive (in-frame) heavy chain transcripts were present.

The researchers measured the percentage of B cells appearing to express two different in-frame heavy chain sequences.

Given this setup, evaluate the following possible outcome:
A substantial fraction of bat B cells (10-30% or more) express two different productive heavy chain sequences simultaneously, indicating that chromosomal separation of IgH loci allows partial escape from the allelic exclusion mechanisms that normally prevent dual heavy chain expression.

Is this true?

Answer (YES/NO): NO